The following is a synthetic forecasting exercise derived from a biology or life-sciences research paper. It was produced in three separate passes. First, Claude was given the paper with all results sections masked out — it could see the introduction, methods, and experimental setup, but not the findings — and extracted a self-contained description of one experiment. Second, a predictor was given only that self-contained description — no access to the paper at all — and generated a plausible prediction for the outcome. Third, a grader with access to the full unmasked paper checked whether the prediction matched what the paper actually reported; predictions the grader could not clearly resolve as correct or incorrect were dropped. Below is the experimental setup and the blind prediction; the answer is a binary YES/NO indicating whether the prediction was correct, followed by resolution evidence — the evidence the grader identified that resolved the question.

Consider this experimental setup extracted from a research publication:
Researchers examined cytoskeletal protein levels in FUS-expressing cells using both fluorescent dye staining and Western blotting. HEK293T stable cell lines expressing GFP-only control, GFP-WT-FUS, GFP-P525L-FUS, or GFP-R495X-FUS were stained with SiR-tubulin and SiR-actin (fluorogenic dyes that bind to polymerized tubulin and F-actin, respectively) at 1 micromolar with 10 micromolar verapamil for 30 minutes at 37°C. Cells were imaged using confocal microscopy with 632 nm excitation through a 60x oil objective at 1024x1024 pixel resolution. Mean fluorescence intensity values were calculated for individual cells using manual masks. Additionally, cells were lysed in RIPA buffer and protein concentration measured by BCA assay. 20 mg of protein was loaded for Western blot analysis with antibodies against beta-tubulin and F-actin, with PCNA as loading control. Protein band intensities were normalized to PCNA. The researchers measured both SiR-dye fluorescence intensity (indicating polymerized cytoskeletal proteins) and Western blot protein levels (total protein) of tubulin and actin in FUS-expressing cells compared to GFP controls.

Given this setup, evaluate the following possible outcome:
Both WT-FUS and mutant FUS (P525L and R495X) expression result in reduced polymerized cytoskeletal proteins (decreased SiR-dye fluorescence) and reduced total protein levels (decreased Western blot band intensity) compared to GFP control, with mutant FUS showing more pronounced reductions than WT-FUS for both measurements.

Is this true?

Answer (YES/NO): NO